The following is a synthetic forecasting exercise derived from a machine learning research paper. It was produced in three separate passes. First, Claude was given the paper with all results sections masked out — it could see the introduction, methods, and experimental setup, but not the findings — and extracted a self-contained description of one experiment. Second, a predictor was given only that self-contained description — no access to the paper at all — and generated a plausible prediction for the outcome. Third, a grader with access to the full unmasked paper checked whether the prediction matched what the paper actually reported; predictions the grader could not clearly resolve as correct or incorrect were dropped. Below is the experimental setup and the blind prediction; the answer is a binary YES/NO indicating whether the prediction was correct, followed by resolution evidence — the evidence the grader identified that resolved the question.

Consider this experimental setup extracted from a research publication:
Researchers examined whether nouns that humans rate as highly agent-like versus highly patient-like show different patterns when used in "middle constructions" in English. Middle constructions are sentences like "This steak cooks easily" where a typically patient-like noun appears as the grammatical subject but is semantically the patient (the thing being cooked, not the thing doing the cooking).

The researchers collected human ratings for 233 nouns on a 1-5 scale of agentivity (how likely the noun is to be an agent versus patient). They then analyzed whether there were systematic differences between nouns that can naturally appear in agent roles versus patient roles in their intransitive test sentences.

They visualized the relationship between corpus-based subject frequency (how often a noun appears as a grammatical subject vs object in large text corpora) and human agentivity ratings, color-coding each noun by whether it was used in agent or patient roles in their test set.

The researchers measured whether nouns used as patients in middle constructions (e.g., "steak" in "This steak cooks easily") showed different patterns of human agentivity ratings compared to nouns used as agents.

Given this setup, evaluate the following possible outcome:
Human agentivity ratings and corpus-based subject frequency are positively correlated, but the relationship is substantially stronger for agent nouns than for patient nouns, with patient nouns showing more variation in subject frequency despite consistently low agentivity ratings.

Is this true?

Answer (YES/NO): NO